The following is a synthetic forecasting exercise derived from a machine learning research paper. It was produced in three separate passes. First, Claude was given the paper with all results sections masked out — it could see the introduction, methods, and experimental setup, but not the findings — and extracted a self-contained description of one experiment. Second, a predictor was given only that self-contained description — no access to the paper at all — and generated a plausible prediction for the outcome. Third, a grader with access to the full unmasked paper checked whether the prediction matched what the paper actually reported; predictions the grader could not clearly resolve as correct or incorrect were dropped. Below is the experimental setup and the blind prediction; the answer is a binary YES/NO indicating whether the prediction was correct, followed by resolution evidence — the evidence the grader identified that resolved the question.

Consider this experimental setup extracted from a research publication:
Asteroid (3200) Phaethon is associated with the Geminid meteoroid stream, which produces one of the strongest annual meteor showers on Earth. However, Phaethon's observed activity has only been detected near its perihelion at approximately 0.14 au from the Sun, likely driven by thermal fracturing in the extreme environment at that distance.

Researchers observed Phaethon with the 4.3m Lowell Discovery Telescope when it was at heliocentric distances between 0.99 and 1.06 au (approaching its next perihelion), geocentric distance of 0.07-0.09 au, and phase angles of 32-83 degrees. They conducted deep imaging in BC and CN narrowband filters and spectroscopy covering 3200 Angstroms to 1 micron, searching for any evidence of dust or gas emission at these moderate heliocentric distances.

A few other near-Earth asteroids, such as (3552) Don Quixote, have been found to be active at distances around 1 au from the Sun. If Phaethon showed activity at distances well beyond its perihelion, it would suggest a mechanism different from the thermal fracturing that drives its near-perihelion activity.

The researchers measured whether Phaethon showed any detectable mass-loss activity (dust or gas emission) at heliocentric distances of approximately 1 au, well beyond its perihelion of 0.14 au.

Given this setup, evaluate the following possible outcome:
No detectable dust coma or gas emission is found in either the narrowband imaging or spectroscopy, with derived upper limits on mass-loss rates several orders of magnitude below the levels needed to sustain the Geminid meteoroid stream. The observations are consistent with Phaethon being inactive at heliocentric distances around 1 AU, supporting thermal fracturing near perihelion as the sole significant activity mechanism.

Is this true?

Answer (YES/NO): YES